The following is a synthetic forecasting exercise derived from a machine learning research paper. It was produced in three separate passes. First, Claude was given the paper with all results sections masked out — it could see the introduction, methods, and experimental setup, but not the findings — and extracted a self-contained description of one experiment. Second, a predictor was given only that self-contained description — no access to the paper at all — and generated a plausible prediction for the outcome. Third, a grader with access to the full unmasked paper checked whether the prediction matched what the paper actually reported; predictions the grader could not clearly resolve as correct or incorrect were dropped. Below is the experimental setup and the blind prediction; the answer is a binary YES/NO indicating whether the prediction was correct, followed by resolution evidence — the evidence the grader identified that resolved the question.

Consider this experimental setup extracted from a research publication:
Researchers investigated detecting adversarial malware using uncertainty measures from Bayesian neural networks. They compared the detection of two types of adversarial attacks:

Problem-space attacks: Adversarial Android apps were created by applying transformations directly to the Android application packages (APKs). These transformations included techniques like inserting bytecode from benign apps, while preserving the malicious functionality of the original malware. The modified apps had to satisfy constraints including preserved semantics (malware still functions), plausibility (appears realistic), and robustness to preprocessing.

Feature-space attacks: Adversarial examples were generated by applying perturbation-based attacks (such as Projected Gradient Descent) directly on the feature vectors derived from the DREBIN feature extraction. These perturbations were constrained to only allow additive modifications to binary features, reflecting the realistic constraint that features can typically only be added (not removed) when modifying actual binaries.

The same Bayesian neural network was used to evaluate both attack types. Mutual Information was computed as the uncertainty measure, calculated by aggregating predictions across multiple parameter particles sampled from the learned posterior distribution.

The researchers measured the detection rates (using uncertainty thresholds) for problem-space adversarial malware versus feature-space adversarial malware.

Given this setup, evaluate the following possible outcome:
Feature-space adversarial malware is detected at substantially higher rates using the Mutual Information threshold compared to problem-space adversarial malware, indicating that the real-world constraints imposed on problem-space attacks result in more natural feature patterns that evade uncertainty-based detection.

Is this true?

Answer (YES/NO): NO